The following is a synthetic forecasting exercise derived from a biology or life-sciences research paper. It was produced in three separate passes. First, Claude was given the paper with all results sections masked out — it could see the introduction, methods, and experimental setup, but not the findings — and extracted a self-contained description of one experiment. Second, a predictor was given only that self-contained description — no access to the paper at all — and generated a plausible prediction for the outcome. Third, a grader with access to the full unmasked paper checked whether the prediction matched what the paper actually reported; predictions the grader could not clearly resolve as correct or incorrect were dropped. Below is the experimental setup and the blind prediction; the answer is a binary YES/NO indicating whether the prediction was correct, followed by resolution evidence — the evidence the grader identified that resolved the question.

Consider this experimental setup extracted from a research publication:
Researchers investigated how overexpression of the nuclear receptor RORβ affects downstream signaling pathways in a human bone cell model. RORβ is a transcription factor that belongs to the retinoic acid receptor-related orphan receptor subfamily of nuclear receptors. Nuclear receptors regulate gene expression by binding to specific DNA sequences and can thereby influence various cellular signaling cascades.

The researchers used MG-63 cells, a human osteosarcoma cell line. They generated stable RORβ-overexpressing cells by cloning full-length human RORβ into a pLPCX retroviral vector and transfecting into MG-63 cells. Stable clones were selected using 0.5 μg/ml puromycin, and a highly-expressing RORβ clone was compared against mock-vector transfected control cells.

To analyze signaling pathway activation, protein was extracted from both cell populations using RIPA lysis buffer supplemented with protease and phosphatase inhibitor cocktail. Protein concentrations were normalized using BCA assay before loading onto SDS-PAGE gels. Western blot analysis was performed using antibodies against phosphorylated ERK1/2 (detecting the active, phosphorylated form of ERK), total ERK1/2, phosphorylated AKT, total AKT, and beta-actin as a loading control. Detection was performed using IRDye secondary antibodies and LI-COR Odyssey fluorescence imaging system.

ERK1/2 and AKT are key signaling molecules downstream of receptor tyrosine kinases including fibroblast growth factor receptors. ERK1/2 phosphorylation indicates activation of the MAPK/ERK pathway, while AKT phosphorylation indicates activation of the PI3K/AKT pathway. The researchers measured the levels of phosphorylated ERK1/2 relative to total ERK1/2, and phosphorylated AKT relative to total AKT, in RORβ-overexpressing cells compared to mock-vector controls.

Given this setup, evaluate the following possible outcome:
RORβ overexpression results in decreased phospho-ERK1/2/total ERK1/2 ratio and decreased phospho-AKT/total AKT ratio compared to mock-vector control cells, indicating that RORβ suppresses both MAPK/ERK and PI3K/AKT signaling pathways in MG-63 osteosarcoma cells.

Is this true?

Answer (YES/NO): NO